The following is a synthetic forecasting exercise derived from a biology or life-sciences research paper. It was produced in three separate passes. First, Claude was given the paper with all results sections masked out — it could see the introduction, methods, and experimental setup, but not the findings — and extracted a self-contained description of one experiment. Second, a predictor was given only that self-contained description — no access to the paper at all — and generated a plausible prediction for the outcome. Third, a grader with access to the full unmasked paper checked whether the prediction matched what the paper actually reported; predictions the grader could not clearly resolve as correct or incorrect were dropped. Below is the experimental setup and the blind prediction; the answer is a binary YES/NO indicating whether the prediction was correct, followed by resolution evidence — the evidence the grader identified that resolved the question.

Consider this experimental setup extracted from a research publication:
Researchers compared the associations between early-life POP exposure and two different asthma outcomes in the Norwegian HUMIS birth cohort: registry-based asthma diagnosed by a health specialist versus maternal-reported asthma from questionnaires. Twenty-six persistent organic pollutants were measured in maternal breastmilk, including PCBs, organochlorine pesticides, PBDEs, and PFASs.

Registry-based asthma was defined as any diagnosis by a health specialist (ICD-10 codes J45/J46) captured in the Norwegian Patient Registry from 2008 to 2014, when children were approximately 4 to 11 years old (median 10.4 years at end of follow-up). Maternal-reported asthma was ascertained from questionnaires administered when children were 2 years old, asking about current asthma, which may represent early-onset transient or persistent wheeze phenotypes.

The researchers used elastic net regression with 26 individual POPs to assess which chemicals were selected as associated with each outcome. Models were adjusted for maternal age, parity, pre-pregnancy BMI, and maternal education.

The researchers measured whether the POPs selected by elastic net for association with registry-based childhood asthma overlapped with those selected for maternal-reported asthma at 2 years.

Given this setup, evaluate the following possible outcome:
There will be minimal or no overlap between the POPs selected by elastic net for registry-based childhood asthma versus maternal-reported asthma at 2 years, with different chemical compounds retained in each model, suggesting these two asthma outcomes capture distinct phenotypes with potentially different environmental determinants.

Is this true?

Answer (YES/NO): NO